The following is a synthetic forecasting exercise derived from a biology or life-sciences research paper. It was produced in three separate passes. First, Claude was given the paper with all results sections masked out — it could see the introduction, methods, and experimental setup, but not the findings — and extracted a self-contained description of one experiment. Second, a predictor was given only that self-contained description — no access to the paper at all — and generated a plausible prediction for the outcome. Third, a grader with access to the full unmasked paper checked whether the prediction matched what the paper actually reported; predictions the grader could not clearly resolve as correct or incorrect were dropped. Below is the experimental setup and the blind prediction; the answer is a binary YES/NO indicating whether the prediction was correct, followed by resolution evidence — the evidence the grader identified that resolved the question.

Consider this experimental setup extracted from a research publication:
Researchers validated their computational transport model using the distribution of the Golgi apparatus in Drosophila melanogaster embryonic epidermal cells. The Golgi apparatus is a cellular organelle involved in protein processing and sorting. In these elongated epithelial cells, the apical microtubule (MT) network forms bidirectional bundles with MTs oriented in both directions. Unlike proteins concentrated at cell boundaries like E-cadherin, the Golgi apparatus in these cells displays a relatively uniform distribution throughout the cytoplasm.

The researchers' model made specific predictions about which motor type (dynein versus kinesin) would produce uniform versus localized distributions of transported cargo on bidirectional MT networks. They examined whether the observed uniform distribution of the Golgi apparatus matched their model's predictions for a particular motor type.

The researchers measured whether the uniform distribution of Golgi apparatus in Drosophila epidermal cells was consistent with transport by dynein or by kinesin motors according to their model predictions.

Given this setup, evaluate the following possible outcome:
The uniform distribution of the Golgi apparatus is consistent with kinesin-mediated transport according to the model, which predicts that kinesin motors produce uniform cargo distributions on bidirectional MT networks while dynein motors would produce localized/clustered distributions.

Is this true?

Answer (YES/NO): YES